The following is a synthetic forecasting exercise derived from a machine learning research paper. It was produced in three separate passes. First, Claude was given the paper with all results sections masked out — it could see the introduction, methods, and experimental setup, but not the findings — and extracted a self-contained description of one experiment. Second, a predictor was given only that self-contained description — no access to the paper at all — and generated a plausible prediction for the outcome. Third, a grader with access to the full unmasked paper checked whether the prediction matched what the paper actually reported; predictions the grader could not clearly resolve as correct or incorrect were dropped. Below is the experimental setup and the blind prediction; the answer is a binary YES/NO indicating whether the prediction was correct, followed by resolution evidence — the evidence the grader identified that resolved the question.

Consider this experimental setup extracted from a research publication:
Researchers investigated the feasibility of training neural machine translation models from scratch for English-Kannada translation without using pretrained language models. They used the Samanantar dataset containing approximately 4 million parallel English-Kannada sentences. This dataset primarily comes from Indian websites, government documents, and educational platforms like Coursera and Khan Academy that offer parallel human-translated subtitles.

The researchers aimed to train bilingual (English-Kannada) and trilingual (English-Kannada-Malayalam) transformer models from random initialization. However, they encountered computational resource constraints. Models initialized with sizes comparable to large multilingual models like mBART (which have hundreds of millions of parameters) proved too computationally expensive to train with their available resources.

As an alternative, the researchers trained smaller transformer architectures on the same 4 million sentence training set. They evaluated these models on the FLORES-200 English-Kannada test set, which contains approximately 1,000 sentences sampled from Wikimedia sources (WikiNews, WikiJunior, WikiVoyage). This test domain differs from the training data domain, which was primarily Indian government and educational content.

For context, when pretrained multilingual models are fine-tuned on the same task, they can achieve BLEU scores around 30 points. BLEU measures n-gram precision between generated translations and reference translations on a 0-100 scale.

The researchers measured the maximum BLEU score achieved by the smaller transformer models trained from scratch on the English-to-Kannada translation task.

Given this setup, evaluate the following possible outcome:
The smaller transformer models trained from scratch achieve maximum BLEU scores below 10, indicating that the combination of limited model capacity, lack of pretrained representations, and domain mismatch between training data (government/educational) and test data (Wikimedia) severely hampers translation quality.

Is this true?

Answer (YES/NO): YES